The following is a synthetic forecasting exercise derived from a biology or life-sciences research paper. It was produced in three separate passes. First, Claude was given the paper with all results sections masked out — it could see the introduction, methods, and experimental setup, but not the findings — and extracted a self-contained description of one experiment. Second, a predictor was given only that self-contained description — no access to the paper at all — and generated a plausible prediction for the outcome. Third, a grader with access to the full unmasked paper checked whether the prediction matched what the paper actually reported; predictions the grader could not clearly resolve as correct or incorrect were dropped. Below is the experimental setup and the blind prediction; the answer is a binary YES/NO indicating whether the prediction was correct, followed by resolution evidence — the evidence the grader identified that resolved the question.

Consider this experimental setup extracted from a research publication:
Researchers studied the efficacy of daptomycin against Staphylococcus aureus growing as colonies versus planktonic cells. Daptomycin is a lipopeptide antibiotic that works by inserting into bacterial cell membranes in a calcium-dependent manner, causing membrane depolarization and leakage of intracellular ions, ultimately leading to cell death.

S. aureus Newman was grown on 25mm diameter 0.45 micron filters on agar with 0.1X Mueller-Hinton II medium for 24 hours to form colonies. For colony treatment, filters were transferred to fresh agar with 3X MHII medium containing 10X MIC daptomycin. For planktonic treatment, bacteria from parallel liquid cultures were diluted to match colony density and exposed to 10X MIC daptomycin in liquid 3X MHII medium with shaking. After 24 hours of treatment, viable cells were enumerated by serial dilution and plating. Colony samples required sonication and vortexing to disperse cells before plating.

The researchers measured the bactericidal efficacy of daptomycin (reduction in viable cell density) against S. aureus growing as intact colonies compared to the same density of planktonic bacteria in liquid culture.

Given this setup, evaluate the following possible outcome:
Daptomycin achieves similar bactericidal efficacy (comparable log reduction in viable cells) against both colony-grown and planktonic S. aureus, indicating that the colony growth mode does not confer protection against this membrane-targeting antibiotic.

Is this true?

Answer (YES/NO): NO